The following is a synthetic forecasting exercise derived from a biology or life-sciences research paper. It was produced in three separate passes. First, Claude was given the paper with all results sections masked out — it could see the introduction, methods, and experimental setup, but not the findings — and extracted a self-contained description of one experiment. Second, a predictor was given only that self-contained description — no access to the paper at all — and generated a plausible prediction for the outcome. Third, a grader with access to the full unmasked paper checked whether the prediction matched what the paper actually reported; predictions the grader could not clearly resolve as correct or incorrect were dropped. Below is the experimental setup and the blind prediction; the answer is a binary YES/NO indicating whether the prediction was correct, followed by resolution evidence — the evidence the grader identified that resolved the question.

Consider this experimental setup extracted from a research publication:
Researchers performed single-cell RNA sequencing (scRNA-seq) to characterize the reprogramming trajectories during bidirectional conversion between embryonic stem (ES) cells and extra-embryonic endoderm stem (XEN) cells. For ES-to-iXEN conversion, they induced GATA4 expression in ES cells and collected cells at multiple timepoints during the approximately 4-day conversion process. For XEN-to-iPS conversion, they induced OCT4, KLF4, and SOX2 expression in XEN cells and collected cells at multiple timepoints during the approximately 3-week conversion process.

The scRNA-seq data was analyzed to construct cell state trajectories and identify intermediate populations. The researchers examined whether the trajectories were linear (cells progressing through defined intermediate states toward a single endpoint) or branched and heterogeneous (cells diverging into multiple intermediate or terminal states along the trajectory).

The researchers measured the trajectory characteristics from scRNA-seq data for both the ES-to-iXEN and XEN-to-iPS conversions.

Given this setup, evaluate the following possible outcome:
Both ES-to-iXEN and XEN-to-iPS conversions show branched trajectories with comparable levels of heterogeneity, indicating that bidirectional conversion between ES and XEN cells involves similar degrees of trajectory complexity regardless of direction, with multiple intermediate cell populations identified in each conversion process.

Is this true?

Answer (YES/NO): NO